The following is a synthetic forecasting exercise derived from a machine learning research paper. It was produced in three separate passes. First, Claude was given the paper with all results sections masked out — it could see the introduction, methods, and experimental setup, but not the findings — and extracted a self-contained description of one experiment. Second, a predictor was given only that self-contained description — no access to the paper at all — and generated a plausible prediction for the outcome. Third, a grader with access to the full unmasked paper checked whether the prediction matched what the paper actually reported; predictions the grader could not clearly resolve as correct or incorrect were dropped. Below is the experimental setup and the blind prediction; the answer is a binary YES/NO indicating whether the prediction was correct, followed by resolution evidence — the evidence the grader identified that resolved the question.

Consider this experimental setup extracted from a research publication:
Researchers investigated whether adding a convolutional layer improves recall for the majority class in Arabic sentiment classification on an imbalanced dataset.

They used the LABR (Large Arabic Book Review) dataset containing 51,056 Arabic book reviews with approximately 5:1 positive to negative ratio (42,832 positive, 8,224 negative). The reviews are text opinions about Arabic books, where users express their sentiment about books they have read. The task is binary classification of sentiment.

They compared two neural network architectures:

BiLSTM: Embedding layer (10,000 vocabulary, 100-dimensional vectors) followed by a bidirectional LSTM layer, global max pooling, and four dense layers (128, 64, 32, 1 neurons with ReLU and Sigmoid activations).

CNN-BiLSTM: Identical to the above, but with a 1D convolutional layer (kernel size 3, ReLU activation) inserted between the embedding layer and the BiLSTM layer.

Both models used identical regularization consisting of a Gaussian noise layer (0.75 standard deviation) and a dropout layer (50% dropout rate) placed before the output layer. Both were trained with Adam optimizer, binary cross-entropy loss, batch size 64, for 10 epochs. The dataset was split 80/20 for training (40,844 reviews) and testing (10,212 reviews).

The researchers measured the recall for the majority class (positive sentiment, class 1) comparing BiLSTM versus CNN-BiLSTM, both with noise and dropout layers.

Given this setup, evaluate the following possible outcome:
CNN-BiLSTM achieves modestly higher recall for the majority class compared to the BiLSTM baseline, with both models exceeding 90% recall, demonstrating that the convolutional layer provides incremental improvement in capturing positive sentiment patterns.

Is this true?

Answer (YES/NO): YES